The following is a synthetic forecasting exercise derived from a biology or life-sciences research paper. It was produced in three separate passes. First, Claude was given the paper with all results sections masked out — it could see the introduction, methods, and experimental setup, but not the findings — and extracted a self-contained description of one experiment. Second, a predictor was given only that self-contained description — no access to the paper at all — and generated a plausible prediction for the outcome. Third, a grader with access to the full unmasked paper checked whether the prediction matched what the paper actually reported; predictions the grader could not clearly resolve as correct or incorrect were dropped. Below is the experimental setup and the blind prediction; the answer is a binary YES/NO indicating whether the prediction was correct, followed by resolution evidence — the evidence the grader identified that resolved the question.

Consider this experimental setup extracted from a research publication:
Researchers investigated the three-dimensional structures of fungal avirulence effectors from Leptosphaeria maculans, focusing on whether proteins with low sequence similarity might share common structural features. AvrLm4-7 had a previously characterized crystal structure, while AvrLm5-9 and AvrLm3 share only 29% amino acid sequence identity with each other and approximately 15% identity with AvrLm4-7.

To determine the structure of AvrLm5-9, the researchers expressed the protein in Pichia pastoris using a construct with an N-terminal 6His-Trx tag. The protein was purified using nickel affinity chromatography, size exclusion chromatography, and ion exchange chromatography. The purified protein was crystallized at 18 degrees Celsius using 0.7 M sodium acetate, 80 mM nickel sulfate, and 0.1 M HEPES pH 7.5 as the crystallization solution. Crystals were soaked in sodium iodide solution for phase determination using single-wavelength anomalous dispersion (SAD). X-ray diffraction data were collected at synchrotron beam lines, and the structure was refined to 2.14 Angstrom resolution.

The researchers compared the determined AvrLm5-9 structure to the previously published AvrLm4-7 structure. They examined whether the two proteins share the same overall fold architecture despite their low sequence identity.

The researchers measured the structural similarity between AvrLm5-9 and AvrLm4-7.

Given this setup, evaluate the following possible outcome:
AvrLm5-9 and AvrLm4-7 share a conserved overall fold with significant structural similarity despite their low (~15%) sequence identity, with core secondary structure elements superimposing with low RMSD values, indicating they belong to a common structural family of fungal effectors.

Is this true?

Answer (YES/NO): YES